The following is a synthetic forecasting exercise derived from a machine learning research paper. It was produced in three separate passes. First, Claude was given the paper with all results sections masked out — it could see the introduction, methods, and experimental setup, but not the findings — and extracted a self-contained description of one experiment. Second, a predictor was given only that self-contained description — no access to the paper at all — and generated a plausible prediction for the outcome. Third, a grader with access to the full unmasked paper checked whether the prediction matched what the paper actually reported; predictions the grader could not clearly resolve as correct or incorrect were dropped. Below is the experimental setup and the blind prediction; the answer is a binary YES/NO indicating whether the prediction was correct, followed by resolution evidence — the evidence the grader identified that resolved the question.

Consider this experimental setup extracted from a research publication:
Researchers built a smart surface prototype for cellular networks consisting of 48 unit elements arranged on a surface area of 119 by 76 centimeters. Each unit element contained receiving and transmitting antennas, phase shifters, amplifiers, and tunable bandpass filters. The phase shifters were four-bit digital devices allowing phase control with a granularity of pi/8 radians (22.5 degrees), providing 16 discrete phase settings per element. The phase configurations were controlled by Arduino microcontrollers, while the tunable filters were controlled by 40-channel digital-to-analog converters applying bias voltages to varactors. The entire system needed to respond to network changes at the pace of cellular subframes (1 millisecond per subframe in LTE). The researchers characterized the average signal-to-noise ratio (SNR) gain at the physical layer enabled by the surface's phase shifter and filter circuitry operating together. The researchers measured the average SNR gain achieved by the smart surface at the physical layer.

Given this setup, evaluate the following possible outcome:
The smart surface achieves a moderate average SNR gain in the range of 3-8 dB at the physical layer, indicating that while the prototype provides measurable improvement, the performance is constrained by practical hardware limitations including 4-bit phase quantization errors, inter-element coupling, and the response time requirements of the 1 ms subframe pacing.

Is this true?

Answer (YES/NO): NO